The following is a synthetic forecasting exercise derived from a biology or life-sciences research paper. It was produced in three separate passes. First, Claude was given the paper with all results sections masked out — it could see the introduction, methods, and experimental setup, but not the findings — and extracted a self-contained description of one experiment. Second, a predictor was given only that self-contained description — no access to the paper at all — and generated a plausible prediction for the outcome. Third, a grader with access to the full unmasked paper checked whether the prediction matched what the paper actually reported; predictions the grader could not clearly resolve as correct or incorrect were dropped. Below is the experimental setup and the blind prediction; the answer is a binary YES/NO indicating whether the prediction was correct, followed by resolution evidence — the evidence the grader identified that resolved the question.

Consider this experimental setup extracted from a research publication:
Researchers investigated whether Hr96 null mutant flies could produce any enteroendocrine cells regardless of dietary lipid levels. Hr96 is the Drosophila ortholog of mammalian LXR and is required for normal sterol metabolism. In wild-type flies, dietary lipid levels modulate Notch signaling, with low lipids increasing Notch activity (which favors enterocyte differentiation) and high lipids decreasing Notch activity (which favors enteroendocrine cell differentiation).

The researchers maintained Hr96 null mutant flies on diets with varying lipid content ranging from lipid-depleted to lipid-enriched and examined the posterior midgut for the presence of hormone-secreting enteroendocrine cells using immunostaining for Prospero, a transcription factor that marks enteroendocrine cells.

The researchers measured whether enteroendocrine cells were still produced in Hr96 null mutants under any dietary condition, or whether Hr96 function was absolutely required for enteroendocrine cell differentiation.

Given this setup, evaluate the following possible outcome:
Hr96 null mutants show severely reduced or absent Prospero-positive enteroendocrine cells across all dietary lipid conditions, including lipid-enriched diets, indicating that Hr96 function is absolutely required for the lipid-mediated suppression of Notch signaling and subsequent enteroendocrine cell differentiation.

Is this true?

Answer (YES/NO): NO